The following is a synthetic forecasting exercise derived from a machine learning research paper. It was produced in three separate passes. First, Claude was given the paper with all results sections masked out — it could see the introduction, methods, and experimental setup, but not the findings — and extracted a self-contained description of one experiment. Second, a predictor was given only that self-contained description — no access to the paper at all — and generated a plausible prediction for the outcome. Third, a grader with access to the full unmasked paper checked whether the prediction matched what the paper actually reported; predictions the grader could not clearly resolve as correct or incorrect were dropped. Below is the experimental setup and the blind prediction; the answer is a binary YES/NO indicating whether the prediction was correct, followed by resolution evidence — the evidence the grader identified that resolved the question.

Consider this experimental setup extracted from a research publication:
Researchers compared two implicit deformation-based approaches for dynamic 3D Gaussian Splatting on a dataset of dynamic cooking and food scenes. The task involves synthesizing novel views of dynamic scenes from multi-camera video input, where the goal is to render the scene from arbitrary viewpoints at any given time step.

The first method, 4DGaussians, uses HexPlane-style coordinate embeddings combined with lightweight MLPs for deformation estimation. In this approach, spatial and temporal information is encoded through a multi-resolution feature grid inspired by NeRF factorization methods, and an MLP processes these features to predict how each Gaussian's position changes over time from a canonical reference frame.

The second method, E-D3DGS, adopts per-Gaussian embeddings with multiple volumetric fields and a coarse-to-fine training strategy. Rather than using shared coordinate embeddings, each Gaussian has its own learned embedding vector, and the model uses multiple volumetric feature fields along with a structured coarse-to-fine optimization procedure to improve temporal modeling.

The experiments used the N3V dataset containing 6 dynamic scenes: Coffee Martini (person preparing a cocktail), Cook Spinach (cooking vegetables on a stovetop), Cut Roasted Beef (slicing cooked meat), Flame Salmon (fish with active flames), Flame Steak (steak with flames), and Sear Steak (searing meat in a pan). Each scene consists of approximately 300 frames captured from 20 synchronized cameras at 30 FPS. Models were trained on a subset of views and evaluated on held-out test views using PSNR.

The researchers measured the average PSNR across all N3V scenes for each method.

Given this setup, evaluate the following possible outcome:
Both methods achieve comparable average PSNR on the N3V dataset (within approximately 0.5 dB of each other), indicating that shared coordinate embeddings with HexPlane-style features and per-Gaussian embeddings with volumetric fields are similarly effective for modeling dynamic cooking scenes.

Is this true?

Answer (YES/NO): NO